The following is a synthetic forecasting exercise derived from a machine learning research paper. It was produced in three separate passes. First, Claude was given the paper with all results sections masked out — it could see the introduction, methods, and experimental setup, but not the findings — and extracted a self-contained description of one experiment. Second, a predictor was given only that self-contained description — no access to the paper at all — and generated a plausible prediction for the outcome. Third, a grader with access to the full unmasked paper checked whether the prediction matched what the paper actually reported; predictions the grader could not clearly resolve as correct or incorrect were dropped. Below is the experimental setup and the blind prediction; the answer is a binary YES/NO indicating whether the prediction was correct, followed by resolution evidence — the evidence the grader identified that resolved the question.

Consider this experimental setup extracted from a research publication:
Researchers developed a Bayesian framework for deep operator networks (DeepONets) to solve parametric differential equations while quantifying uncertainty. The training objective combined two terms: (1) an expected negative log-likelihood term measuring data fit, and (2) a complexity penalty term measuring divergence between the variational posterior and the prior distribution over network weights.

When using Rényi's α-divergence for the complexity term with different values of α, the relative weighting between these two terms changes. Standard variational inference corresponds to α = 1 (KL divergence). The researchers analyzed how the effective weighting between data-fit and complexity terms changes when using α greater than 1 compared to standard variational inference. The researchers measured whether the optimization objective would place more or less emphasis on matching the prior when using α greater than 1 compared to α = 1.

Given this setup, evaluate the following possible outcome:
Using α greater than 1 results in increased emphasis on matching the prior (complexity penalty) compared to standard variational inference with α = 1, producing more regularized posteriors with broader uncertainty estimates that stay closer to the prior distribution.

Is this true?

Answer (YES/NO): NO